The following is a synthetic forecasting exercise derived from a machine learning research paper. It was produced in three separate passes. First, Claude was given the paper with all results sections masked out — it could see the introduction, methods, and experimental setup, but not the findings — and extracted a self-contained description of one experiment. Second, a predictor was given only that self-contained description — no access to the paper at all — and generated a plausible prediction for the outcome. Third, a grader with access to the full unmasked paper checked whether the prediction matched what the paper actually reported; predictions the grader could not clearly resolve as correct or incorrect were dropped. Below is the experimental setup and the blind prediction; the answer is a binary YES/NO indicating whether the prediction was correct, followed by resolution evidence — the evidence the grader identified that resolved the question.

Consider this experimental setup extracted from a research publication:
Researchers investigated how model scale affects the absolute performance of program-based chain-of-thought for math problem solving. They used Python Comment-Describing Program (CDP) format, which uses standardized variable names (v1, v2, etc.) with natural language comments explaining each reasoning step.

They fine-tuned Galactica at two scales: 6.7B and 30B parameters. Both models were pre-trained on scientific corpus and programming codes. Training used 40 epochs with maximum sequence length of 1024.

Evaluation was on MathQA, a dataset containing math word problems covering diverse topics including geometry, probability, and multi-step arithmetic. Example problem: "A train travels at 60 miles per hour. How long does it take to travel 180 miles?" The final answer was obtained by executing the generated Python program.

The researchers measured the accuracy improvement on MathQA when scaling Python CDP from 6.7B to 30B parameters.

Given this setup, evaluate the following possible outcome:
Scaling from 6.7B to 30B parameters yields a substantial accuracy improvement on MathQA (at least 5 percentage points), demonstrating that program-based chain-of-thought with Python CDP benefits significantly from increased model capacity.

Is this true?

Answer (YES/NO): NO